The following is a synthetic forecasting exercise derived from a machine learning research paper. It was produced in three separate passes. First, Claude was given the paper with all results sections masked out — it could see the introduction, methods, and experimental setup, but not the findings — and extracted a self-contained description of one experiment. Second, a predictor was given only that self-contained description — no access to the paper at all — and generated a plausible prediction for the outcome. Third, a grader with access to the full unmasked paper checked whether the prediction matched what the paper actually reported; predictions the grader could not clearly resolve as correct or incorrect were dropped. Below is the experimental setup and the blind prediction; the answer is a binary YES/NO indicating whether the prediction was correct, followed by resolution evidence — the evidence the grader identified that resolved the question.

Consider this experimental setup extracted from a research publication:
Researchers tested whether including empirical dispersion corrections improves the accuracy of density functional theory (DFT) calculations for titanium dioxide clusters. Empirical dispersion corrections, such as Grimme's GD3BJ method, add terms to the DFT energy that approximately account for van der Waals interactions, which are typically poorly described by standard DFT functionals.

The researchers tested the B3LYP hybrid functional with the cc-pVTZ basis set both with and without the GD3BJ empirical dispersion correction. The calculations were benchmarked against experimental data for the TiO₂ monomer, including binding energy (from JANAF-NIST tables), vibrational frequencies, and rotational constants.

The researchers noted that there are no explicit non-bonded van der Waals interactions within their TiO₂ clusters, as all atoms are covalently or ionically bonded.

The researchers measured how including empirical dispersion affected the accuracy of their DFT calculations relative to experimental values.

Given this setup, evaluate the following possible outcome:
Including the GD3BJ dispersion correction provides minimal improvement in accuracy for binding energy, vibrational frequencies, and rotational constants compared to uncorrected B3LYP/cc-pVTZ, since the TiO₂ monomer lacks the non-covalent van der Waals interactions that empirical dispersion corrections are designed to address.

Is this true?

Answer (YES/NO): NO